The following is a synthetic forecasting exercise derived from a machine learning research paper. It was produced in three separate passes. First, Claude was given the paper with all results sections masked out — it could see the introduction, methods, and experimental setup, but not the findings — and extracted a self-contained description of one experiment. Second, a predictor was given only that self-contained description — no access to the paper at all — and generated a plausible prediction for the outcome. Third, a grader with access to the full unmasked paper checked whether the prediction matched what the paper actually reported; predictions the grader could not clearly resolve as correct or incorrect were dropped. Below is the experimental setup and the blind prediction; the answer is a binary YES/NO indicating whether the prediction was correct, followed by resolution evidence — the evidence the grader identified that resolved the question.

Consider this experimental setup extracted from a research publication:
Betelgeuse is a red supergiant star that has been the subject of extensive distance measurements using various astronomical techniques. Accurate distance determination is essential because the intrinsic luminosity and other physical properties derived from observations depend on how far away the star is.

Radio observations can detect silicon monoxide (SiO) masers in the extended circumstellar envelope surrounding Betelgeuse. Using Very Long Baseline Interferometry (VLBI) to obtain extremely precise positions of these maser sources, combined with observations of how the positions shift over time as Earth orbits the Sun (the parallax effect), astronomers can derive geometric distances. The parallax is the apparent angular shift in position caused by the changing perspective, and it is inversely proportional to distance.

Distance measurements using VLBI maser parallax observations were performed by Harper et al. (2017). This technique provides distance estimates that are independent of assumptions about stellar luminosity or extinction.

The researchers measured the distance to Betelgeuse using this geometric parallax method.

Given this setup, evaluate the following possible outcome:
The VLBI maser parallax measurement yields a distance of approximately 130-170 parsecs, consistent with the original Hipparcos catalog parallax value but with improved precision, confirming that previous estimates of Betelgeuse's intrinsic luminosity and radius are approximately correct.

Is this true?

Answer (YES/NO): NO